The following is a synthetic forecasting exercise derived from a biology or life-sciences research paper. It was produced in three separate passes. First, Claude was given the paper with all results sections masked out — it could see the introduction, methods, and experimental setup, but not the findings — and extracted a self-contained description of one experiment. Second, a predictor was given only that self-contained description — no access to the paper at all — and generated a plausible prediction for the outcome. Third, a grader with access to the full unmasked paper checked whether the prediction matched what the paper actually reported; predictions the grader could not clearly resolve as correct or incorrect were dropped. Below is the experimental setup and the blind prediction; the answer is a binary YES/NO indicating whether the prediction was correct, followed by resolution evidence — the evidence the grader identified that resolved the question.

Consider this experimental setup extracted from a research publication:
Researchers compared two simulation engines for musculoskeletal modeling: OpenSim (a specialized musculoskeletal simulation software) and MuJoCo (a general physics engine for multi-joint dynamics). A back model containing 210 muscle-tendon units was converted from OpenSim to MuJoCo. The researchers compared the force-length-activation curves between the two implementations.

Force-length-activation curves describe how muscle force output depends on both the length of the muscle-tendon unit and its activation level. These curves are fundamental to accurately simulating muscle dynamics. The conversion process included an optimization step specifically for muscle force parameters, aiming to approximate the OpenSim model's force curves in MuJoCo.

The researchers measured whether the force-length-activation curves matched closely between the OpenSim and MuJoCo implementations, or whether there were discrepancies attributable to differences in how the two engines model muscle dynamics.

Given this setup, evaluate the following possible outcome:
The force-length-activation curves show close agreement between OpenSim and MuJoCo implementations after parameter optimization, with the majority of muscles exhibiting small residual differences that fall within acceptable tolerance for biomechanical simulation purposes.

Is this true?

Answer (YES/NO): NO